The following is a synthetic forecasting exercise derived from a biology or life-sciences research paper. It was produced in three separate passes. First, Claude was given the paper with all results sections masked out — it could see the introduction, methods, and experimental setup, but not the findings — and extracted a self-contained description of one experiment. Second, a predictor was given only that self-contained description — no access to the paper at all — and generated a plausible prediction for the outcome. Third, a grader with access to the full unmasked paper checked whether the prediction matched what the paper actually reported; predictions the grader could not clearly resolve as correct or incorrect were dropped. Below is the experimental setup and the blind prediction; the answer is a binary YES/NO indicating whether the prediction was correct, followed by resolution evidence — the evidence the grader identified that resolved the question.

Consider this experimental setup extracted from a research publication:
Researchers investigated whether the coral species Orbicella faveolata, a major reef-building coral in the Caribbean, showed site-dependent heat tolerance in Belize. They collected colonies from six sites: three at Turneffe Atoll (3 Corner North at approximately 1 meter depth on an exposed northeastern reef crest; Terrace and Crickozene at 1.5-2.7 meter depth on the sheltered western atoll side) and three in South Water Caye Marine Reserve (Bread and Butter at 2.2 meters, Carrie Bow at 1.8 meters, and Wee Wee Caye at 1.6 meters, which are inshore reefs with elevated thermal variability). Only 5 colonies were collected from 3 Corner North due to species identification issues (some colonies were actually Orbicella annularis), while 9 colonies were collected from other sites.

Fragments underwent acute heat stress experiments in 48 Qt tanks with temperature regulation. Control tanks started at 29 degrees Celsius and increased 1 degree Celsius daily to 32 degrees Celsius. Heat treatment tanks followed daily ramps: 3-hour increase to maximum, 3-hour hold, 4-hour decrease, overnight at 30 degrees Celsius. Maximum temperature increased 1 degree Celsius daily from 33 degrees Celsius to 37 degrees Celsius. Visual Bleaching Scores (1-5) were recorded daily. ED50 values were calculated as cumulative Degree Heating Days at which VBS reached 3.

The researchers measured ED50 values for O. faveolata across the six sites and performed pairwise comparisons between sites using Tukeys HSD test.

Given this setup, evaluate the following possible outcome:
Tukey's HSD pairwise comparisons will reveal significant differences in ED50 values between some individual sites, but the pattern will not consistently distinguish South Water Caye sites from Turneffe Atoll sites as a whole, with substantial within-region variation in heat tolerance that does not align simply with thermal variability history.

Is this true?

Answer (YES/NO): YES